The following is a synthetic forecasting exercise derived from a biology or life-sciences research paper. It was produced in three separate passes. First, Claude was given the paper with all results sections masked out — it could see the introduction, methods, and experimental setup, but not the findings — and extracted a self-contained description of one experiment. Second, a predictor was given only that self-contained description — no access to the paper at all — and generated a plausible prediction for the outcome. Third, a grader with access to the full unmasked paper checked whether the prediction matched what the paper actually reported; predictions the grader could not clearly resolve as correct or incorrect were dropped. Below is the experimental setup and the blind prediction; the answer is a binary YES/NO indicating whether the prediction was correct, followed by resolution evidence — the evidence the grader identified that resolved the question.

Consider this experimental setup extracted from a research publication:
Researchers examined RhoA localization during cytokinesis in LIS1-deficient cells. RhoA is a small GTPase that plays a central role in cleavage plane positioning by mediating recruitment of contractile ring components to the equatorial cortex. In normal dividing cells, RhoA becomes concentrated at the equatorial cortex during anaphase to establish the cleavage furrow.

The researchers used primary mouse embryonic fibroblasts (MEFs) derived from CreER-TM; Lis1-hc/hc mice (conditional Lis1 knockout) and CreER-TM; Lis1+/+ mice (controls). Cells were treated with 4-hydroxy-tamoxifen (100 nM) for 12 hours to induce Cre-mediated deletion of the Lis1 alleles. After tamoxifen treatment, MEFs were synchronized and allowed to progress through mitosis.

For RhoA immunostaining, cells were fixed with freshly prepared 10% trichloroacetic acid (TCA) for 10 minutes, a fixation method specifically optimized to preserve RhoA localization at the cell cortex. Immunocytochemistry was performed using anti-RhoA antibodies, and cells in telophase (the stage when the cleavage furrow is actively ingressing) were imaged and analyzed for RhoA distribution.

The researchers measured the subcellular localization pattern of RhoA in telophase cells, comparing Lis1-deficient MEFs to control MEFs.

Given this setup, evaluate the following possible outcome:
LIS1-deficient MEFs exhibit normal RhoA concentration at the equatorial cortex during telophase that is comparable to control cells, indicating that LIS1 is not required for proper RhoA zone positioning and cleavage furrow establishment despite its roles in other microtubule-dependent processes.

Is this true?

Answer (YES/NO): NO